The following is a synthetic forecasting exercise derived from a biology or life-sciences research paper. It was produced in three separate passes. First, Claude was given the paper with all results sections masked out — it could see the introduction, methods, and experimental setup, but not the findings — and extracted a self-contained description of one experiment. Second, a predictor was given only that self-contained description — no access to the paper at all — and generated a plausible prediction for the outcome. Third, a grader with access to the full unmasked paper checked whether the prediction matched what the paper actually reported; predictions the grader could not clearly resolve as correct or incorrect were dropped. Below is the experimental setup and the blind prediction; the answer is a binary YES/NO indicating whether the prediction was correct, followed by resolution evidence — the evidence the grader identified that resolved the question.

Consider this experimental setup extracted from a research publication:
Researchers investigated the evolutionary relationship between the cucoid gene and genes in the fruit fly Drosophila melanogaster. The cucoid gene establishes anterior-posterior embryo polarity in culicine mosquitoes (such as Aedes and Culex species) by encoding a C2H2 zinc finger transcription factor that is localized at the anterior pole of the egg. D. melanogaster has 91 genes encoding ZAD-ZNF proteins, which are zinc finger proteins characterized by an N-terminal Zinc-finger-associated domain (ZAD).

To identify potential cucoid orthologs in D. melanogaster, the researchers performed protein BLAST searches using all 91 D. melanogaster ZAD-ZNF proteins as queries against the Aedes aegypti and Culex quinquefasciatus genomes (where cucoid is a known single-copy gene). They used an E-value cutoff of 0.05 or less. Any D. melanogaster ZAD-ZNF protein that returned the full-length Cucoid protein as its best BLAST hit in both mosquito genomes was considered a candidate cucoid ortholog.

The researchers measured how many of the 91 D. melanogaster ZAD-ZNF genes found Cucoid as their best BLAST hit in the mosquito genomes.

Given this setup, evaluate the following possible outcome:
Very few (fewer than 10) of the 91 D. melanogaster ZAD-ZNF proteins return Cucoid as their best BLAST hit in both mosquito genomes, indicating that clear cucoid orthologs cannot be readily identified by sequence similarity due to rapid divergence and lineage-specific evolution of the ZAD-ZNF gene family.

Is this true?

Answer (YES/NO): NO